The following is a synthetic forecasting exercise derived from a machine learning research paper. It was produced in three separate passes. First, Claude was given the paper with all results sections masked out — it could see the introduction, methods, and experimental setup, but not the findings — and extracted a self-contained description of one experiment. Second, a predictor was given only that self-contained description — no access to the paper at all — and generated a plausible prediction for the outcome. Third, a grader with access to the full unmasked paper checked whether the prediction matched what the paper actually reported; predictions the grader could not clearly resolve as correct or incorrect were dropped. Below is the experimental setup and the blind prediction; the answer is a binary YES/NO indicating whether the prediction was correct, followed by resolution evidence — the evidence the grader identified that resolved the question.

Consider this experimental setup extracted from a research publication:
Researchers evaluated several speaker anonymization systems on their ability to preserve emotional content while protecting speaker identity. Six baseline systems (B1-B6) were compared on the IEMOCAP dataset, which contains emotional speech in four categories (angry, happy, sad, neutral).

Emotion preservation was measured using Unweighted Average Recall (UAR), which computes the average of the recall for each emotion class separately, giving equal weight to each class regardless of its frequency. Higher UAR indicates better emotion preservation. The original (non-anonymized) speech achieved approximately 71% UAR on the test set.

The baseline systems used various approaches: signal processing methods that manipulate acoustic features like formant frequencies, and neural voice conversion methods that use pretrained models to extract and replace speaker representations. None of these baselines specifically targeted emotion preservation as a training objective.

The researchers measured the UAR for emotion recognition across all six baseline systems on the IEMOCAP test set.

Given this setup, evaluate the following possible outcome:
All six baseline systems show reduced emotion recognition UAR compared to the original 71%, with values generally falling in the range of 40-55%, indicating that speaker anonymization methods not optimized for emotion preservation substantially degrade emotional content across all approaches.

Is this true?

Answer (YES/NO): NO